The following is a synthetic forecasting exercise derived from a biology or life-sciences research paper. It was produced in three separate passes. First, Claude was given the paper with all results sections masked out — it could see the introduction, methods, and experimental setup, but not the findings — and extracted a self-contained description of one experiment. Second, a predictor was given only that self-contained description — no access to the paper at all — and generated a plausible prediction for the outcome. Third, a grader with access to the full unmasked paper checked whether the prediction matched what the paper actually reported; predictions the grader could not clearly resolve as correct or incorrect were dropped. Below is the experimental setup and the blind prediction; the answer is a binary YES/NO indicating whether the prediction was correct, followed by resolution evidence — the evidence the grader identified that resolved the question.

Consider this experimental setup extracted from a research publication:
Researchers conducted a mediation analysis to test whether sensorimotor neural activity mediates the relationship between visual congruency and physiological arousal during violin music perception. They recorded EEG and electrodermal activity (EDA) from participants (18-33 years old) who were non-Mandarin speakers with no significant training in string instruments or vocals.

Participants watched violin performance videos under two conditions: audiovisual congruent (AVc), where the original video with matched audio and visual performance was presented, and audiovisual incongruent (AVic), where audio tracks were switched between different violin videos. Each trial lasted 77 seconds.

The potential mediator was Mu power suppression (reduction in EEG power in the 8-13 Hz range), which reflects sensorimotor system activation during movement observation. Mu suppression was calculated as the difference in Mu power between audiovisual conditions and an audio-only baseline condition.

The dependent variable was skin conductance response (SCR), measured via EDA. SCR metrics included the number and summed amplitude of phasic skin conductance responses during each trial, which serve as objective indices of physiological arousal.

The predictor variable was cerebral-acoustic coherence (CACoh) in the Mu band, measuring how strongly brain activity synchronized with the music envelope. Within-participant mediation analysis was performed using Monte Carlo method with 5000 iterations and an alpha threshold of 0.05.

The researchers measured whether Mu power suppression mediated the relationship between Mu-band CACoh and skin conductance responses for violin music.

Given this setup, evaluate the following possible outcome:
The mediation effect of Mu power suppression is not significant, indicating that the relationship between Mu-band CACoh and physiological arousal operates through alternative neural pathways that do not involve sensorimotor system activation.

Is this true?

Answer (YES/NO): NO